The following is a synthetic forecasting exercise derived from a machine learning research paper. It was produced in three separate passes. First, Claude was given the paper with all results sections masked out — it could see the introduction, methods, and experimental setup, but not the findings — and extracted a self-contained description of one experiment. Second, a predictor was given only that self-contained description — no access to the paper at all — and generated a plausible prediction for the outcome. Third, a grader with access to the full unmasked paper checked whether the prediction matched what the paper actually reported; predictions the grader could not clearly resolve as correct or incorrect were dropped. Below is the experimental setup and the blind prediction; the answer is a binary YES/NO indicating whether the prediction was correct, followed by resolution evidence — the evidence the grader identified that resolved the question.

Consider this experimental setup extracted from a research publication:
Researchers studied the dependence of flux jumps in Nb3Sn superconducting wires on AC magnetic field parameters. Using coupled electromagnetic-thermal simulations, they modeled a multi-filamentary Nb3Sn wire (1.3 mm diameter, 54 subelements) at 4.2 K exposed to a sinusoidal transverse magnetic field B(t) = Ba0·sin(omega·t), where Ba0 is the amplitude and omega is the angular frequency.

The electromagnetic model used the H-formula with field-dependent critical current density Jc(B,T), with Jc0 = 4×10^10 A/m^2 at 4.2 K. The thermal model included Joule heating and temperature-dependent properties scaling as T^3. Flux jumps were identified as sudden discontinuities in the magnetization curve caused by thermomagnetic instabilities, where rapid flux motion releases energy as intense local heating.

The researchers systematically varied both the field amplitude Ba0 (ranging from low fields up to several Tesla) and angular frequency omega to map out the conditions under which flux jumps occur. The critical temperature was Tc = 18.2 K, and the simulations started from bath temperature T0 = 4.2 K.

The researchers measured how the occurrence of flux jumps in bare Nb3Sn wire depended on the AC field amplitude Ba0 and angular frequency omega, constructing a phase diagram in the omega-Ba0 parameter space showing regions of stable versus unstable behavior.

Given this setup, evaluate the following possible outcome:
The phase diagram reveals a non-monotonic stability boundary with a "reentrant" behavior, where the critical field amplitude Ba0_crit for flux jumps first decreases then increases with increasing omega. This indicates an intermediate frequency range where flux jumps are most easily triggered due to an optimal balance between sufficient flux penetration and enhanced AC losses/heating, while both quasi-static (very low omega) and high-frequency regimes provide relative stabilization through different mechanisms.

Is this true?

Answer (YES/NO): YES